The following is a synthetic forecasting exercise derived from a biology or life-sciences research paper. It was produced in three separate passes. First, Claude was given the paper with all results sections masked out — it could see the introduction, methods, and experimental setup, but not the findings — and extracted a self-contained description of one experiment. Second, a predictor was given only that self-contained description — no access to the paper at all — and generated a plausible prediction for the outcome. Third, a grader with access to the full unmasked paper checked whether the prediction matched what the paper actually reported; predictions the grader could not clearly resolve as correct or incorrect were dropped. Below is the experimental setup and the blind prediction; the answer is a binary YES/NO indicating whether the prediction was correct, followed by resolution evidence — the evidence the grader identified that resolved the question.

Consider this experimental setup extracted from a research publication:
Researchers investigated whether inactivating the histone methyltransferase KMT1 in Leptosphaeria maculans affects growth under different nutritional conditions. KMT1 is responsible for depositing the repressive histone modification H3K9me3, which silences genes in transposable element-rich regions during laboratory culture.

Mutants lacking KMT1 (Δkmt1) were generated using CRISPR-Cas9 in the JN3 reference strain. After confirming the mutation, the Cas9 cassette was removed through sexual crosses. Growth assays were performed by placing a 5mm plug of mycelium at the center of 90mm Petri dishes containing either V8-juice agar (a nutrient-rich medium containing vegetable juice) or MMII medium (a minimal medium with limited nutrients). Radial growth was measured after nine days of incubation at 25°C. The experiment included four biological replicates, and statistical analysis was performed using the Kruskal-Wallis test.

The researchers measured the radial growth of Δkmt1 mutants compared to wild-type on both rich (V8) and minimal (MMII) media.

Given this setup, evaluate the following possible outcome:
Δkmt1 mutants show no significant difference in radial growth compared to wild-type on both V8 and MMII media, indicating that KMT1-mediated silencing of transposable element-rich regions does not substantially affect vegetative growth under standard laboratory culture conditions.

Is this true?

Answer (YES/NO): YES